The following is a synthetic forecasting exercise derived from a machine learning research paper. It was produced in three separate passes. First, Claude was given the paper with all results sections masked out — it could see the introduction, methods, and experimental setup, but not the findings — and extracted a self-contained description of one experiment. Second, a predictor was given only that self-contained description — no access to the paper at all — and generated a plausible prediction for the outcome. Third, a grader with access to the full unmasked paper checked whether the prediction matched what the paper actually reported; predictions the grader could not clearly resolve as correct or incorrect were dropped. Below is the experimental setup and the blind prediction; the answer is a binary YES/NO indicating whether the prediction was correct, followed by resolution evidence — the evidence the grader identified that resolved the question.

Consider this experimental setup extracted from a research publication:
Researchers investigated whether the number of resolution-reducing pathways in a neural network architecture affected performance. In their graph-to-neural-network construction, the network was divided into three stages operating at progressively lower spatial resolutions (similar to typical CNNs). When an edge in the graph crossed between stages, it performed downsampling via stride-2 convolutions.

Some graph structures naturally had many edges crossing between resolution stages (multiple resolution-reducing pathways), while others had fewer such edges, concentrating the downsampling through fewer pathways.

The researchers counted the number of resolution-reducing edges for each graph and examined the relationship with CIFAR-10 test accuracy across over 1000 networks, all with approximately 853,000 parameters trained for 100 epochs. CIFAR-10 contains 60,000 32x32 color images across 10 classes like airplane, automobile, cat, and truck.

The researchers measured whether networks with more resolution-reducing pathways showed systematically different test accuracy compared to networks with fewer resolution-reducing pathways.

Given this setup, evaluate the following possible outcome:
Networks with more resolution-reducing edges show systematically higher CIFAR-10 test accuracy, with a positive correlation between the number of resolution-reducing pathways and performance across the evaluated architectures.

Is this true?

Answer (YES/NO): YES